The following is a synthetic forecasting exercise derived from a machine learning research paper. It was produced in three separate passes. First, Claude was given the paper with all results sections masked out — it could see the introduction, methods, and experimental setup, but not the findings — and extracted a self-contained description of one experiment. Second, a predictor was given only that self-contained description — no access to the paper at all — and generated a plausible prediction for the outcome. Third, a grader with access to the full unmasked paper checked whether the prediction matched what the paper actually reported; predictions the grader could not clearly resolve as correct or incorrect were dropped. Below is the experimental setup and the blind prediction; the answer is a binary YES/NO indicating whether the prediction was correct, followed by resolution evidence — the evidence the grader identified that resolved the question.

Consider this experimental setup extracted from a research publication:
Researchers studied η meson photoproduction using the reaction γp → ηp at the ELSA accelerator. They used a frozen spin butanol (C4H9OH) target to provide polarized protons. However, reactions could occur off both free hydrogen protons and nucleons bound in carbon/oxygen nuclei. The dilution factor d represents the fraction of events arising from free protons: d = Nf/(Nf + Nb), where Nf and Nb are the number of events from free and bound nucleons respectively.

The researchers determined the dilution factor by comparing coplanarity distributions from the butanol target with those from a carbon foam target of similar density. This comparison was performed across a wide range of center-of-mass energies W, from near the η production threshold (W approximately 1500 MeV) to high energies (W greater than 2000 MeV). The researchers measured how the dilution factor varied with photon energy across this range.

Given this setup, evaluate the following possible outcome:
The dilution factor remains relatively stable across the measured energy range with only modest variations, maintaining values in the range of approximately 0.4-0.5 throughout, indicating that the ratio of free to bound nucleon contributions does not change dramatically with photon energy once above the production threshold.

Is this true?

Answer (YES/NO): NO